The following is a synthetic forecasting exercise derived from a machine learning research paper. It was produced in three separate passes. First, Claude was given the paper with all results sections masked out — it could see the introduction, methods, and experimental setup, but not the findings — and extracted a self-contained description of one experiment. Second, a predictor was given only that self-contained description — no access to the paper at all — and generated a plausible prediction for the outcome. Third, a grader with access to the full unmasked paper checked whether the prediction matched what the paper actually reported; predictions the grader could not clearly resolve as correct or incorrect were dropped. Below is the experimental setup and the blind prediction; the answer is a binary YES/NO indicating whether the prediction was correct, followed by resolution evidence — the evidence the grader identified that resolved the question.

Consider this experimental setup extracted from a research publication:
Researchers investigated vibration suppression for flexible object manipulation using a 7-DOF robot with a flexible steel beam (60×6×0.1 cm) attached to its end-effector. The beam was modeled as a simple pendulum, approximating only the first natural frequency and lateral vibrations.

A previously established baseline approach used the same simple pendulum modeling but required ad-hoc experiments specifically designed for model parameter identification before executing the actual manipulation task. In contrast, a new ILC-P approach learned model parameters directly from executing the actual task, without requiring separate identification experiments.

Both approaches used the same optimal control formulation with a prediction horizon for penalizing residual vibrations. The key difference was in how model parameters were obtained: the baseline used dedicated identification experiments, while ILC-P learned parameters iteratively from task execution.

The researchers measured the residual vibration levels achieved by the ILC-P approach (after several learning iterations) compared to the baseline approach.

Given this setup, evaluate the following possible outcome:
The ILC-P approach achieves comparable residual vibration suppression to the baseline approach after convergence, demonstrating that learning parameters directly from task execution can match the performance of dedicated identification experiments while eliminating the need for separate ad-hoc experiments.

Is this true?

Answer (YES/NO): YES